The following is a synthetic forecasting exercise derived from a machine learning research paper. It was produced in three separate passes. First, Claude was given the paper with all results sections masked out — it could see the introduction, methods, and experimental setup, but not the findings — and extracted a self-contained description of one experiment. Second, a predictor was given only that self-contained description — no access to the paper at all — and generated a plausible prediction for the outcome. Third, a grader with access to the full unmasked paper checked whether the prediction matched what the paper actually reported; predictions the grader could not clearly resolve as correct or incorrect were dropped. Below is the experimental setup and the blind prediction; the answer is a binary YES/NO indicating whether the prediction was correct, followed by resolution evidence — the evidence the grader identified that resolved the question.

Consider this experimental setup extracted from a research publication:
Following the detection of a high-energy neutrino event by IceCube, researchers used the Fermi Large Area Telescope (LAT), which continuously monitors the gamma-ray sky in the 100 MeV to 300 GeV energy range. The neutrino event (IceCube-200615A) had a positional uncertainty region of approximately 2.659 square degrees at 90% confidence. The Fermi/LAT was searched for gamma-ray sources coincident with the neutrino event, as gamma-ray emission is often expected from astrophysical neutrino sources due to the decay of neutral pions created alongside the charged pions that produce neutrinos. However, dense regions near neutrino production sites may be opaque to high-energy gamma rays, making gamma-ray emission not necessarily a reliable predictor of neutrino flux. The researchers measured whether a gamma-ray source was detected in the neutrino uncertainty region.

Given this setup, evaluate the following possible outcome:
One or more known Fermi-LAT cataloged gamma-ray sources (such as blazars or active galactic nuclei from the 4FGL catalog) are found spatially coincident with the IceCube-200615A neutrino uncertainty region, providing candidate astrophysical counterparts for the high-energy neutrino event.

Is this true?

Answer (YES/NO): NO